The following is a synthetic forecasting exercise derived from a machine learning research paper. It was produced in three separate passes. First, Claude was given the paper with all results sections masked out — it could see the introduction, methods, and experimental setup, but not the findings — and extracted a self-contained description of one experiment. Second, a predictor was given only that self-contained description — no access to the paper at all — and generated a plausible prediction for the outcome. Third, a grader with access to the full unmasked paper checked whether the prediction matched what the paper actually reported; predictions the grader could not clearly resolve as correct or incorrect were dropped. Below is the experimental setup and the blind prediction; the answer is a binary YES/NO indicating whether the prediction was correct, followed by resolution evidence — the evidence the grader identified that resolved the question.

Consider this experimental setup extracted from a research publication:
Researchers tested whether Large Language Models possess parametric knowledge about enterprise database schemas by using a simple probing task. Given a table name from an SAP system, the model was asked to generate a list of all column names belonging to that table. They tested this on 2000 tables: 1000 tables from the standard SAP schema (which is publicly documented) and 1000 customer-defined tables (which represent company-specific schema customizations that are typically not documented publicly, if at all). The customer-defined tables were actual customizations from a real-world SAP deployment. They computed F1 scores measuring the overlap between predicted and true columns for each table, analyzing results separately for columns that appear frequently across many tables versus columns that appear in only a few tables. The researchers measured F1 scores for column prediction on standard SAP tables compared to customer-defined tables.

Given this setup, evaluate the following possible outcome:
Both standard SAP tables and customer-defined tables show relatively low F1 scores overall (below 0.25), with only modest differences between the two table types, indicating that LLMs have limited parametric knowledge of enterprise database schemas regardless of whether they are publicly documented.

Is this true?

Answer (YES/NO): NO